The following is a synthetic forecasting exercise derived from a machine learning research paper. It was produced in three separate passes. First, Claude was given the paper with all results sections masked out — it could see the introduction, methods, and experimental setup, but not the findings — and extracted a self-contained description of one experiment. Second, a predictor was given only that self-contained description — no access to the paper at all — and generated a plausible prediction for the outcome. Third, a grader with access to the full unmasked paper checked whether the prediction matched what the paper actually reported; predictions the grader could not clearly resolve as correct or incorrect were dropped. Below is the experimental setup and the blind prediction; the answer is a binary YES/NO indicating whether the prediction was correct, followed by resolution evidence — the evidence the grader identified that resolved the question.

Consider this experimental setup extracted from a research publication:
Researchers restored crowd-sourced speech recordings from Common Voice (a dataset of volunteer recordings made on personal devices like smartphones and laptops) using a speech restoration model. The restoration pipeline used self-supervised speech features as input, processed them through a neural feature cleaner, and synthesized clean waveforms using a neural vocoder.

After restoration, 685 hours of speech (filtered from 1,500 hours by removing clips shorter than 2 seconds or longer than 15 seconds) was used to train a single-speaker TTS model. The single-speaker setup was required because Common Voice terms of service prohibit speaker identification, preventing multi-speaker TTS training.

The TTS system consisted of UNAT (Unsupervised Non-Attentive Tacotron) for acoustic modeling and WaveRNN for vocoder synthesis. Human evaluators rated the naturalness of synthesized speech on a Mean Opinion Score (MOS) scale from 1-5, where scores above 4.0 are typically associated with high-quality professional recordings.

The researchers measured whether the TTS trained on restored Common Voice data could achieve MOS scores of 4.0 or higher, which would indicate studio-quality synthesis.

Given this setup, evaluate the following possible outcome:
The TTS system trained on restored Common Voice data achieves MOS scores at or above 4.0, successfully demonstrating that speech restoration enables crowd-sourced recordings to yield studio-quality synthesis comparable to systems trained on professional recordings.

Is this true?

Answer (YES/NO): NO